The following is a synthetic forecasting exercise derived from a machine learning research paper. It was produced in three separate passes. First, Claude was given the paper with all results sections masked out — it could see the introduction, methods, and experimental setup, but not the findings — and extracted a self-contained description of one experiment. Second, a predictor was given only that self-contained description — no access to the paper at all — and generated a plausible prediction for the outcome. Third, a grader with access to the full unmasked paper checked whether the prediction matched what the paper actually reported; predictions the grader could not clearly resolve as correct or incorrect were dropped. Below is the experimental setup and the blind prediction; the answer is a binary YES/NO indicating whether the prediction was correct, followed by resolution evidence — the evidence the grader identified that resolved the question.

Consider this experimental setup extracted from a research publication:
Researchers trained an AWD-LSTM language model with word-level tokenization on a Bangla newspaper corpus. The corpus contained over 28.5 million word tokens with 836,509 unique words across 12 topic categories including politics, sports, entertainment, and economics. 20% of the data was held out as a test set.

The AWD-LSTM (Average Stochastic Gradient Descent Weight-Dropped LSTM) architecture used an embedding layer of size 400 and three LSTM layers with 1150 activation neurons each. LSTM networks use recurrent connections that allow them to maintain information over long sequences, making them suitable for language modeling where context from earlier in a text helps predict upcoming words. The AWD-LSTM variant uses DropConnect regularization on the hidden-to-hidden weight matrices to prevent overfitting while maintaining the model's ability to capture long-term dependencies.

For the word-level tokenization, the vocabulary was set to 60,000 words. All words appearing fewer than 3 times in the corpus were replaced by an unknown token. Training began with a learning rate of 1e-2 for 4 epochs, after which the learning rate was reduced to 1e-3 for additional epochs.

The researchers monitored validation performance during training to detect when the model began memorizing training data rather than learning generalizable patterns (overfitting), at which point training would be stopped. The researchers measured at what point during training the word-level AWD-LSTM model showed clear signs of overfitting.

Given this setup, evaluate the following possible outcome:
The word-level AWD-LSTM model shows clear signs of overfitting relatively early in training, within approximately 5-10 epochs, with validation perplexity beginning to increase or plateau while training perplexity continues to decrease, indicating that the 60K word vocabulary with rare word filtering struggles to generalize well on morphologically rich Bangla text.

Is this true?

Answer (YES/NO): YES